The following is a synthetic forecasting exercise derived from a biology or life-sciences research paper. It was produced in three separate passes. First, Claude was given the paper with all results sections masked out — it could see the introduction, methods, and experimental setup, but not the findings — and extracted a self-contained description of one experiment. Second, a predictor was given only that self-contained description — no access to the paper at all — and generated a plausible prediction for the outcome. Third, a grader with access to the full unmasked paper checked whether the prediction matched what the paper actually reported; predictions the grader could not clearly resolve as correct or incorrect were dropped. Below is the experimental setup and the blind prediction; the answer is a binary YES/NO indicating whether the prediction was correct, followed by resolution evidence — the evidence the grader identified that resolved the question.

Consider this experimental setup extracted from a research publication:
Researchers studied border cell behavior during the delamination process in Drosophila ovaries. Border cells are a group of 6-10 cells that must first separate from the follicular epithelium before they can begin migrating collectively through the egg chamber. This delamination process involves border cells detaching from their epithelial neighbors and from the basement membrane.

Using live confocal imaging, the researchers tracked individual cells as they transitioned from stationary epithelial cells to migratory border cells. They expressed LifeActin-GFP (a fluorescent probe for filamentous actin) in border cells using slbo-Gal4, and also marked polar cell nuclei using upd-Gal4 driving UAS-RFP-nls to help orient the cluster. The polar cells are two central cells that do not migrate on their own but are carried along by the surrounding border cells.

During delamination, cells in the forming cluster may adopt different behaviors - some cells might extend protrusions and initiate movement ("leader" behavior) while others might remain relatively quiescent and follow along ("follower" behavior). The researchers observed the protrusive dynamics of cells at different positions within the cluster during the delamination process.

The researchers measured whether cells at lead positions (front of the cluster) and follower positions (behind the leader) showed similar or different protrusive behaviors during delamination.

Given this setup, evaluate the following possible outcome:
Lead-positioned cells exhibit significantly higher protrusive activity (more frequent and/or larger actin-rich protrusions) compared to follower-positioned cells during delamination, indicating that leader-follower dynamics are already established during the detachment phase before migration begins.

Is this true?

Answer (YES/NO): NO